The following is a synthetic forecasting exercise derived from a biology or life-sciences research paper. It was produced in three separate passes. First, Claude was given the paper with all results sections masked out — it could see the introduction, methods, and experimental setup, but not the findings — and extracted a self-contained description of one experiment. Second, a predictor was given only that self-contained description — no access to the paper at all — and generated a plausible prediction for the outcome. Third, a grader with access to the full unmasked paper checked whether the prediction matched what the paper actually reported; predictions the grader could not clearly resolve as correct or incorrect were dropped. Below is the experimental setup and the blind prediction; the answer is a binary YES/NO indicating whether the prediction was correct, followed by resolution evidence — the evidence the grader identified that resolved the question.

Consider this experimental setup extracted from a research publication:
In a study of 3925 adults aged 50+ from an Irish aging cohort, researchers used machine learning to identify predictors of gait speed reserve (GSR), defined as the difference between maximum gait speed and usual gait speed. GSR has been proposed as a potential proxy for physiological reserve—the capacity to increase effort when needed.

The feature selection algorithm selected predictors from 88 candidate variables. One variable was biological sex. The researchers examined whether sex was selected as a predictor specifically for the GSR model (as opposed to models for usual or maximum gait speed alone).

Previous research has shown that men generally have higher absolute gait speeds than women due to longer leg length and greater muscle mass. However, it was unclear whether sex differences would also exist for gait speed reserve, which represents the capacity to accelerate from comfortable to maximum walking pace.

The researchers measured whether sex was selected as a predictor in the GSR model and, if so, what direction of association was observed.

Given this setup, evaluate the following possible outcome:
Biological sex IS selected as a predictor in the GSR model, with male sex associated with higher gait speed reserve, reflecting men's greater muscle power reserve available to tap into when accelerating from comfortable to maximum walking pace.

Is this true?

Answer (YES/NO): YES